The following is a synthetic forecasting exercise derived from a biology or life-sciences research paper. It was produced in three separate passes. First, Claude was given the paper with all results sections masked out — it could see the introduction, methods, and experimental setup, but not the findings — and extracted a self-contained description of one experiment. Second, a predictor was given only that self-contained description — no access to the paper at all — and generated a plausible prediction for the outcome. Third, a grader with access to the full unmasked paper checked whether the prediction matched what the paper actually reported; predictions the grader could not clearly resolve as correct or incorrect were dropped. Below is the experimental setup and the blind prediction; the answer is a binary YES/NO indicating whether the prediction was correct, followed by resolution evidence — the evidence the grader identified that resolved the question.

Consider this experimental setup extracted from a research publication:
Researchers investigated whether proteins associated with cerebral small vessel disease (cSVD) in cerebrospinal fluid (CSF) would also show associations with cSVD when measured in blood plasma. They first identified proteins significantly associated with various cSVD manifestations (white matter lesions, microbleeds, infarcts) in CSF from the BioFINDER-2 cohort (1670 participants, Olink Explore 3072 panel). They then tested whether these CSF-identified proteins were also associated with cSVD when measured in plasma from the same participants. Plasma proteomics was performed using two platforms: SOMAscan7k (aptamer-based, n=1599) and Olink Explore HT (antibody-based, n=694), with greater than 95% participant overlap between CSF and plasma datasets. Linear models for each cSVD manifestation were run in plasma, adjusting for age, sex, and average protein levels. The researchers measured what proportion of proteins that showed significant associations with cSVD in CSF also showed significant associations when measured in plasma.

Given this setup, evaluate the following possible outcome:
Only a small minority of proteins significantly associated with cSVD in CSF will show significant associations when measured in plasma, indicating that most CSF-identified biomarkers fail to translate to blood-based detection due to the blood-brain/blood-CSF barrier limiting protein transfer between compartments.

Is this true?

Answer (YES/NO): NO